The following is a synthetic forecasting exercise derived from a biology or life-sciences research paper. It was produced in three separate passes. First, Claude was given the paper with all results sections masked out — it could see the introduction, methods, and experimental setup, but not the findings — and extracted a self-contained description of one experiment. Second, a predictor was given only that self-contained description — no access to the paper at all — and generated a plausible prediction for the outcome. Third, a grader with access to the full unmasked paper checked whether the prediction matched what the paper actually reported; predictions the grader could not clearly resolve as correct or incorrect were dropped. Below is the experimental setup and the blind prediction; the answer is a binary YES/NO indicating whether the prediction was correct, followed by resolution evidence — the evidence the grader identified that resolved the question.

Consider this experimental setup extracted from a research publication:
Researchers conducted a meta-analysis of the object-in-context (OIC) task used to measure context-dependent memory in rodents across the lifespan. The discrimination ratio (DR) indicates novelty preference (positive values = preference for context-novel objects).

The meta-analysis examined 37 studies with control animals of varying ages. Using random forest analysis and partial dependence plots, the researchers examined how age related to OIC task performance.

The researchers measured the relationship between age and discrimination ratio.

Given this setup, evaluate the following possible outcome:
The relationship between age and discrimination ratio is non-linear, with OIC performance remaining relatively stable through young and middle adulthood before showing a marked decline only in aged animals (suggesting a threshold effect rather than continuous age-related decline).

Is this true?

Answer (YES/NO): NO